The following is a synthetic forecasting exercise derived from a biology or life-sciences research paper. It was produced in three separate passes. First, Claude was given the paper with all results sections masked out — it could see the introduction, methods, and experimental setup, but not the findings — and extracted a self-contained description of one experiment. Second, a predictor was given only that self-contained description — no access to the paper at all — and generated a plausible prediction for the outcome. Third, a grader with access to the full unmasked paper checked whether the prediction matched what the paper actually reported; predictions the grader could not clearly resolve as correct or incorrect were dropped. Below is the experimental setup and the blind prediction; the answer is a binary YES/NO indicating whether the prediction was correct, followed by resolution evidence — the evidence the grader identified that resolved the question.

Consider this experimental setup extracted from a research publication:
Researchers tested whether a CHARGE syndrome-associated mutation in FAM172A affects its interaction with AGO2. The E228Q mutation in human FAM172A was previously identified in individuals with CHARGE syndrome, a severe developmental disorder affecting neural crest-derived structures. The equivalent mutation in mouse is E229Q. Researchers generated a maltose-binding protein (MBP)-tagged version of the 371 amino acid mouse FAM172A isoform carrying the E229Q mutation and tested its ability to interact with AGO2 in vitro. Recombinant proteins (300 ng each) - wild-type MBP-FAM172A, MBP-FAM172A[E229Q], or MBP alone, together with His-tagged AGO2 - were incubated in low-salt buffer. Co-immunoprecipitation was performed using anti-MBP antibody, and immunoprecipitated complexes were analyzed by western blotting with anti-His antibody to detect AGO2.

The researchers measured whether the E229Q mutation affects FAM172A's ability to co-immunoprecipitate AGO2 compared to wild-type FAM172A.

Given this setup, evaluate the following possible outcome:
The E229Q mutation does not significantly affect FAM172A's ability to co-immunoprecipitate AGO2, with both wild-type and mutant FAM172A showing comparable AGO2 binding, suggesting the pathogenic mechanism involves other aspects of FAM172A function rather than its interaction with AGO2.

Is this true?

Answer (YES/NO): NO